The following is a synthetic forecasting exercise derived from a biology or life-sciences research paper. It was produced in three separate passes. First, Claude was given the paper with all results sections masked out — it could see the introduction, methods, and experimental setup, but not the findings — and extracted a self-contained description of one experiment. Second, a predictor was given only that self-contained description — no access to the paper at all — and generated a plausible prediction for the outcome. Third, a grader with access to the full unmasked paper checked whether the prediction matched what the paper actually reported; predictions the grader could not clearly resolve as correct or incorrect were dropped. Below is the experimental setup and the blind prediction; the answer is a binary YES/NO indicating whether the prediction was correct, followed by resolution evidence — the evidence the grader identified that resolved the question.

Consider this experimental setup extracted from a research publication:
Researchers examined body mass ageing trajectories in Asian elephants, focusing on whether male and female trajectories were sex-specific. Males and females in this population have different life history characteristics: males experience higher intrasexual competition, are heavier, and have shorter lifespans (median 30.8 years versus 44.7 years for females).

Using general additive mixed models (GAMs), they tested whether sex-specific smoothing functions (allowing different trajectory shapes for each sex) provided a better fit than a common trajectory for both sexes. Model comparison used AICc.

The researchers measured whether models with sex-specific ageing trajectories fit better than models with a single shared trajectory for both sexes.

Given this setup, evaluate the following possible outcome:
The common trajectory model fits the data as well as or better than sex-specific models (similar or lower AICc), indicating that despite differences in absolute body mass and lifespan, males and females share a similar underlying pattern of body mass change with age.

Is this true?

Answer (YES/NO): NO